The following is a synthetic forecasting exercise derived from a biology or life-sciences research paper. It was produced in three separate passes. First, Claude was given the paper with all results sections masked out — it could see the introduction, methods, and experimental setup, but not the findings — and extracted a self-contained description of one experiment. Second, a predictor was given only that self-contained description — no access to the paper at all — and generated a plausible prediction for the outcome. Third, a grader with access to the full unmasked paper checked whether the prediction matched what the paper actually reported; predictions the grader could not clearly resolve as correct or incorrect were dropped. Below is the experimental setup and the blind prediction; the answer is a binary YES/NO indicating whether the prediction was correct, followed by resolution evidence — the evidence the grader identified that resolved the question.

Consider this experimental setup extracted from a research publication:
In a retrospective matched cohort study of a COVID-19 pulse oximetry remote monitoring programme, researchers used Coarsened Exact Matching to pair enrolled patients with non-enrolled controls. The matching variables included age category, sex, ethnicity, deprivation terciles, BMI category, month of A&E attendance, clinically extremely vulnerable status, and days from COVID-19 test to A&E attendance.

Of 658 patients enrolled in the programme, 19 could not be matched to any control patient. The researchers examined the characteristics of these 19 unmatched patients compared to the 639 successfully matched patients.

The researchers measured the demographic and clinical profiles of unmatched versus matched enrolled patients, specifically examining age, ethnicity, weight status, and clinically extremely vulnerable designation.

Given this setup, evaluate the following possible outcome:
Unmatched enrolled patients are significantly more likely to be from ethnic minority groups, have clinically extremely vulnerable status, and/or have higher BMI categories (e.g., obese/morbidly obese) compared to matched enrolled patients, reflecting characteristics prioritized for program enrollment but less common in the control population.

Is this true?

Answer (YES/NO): NO